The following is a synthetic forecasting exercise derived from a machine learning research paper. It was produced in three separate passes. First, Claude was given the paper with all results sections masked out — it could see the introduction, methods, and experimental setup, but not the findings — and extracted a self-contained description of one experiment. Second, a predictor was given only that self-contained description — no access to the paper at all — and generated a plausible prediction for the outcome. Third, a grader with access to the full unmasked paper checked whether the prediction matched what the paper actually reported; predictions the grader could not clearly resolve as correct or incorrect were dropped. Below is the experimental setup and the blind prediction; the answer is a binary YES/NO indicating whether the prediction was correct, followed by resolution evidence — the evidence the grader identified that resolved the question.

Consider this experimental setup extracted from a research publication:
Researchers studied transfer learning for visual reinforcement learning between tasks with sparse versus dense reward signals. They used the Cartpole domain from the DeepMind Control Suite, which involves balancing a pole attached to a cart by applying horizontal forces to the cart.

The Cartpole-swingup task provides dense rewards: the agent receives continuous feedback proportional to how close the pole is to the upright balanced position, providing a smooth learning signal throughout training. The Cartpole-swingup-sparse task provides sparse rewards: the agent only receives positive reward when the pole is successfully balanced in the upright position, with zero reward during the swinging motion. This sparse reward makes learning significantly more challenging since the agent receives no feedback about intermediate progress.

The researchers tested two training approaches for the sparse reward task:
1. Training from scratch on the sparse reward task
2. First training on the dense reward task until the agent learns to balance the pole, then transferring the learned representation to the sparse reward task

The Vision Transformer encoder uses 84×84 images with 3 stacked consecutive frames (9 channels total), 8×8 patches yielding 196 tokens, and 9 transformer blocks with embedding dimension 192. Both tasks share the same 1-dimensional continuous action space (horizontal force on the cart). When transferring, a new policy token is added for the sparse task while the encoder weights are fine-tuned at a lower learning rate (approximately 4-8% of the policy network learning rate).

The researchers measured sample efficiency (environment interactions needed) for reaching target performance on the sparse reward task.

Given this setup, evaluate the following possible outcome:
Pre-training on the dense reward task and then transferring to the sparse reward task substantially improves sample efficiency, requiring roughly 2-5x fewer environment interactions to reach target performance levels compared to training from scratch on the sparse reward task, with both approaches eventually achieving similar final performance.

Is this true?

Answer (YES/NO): NO